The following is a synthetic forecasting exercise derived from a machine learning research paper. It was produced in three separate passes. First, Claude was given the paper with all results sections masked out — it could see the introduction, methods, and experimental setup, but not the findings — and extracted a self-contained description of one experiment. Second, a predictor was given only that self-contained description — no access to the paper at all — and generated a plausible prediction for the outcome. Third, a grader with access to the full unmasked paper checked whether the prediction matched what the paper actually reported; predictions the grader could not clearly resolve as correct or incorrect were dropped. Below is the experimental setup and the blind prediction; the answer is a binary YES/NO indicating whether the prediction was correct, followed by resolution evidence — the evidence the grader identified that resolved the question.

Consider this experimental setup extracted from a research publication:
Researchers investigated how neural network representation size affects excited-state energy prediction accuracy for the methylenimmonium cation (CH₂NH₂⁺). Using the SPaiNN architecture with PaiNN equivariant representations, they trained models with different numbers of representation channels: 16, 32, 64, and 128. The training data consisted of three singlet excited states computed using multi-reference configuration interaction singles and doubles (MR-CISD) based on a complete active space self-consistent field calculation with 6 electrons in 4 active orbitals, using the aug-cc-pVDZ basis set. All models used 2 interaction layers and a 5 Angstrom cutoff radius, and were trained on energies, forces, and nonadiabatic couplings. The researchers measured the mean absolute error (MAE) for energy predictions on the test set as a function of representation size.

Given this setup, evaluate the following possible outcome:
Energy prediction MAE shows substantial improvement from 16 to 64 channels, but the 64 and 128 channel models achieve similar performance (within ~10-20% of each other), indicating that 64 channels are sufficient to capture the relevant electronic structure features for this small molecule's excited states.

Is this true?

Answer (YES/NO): NO